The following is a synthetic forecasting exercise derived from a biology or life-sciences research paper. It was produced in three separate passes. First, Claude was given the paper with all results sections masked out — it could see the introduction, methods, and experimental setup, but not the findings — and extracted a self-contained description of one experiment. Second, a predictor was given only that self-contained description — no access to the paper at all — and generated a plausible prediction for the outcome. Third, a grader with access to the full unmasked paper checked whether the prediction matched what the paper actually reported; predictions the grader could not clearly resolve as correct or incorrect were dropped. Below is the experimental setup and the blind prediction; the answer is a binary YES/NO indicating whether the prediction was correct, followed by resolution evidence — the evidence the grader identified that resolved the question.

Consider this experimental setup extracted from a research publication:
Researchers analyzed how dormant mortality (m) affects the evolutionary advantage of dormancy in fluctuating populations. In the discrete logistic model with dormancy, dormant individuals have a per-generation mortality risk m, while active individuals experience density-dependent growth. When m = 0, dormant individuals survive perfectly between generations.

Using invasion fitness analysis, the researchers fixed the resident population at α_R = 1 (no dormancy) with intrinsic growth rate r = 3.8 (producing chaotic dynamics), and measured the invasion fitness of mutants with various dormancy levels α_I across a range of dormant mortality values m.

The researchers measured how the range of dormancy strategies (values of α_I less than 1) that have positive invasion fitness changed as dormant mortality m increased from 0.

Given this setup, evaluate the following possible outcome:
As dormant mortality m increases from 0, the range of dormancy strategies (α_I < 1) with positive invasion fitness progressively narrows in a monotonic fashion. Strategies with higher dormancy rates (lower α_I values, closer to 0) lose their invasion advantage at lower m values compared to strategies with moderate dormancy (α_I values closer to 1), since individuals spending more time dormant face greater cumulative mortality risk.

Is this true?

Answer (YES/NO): YES